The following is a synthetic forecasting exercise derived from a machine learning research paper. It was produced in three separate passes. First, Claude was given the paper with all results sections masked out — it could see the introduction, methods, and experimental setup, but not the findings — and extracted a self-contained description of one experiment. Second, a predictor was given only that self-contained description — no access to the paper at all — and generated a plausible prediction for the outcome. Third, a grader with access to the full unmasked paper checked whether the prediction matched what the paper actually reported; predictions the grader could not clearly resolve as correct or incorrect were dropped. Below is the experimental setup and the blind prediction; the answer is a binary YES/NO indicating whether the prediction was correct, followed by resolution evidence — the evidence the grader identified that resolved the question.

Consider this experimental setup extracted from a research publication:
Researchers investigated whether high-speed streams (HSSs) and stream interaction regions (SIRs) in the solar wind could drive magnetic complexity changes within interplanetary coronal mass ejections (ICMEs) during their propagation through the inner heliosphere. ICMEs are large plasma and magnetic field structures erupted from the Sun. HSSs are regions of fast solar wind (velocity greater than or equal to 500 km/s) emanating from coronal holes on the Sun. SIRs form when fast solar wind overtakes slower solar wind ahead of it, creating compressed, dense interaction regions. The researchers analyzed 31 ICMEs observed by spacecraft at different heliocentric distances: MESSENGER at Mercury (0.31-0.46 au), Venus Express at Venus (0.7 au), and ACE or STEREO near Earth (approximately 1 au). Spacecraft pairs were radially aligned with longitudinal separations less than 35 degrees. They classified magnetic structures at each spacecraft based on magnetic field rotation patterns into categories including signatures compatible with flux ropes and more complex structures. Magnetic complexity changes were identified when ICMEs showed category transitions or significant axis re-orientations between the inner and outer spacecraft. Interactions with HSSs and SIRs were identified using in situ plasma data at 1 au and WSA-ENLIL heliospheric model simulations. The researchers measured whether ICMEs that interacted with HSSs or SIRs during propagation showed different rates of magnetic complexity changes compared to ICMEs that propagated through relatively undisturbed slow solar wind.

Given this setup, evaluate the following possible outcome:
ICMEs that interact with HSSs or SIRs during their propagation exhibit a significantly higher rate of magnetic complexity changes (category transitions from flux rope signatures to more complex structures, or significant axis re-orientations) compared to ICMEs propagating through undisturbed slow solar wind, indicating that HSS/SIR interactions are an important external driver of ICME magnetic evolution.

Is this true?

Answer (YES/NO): YES